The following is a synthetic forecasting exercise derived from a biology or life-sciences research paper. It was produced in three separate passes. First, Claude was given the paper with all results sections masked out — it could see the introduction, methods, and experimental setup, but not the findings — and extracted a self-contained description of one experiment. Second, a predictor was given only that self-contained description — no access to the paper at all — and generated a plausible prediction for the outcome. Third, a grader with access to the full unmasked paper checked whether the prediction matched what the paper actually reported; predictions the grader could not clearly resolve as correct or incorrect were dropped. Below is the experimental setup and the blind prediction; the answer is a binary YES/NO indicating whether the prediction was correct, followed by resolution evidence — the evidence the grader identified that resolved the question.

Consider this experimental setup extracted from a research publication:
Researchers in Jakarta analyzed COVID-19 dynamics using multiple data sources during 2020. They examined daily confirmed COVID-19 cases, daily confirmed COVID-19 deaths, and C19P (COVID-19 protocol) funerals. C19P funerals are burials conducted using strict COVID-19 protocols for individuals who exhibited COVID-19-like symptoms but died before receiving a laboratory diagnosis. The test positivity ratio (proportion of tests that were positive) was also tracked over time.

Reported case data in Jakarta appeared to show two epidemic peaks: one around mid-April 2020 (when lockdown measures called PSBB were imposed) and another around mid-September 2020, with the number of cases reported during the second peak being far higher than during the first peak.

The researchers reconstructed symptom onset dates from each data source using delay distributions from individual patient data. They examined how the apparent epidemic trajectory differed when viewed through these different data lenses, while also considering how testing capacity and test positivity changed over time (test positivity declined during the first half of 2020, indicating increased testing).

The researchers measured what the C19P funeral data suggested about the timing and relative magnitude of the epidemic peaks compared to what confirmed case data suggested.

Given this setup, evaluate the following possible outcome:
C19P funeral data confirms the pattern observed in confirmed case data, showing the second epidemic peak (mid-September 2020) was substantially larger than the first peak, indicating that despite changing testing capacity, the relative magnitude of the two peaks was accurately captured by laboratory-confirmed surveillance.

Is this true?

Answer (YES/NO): NO